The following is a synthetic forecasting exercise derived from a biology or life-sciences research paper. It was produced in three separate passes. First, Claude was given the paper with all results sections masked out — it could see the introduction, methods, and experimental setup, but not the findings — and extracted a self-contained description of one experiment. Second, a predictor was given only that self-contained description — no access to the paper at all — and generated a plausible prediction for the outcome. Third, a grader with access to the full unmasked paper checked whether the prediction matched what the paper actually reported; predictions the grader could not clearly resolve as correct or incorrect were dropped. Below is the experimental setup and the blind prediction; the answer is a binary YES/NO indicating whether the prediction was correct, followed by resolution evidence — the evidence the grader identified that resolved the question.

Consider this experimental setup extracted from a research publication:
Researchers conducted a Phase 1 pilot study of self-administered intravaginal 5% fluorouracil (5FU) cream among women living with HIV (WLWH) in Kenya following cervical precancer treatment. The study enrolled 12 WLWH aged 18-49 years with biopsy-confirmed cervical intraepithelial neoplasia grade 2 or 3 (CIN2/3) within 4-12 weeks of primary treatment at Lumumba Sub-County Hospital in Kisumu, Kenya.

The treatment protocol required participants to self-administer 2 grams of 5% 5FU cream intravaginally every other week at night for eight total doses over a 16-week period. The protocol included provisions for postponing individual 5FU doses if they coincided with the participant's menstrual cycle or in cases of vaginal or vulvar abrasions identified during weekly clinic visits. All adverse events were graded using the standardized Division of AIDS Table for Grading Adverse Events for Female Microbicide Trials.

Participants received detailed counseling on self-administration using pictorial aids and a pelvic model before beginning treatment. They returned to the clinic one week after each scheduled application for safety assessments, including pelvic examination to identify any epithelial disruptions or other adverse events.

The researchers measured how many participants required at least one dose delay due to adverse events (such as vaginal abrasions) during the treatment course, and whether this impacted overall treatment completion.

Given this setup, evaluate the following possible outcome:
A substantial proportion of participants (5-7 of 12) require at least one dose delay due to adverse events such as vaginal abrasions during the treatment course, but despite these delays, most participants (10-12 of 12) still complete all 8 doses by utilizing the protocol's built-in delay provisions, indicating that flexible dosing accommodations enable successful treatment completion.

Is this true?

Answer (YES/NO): NO